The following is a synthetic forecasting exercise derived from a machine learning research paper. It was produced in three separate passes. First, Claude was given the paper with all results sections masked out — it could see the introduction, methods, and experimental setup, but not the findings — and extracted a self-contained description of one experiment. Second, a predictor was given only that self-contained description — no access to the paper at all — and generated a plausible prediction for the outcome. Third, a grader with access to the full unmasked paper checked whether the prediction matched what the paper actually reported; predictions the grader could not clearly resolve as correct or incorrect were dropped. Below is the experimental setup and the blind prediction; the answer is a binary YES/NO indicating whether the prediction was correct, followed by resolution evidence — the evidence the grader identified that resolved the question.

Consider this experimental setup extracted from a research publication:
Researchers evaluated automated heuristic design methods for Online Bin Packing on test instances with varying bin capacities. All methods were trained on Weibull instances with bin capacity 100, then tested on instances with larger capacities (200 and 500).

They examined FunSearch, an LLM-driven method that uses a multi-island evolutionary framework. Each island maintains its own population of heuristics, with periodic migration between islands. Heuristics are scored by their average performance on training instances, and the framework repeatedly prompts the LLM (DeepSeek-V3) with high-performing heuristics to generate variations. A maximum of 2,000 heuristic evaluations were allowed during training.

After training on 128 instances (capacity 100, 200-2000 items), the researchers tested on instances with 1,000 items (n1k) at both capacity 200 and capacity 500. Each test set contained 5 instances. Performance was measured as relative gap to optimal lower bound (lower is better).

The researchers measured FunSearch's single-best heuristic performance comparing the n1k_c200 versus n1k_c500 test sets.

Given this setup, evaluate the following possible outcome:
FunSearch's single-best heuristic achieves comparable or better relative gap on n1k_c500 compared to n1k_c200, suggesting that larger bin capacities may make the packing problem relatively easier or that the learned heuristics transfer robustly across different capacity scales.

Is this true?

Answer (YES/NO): YES